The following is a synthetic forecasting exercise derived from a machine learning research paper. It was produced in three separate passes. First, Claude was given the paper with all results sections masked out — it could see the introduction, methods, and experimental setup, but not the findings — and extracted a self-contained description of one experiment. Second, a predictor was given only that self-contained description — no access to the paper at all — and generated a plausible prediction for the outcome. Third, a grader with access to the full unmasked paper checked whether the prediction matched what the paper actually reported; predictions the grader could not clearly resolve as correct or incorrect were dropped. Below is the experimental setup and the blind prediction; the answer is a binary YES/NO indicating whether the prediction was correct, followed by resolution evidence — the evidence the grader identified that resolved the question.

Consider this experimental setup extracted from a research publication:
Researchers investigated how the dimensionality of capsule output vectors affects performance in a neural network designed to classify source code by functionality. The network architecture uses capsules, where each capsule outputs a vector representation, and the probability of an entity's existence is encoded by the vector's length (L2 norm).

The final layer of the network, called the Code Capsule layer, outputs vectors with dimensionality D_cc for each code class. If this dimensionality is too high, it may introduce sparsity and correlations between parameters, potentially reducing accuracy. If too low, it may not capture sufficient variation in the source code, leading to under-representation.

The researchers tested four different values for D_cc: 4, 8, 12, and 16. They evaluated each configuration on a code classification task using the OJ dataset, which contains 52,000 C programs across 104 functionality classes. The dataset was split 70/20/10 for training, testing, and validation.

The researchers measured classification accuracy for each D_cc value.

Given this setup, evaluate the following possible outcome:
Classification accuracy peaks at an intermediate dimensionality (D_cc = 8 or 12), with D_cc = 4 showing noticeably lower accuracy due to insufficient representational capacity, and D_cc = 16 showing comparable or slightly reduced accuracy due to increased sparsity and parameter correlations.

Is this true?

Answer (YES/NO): NO